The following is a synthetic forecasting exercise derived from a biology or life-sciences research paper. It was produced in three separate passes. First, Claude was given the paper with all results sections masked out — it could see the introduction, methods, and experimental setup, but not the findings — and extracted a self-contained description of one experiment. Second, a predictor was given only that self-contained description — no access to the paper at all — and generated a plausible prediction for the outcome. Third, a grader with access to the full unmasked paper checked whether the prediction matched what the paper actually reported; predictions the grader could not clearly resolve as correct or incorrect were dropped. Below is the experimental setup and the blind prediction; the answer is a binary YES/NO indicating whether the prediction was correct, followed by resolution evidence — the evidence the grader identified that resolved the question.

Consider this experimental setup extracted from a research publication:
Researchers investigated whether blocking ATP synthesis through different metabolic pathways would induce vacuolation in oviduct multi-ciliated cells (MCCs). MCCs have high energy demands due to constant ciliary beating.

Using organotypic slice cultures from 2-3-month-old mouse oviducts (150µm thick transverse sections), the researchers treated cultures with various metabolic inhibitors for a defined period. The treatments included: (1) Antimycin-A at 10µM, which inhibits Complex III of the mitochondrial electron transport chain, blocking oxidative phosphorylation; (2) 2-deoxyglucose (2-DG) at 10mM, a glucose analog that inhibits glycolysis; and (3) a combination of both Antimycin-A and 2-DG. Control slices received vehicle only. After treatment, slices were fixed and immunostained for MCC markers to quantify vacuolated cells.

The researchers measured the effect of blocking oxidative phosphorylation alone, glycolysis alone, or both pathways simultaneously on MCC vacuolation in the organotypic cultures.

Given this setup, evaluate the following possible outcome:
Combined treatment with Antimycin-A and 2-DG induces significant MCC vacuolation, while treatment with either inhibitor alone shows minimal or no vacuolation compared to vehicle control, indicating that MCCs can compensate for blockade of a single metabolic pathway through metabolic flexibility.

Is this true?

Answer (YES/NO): NO